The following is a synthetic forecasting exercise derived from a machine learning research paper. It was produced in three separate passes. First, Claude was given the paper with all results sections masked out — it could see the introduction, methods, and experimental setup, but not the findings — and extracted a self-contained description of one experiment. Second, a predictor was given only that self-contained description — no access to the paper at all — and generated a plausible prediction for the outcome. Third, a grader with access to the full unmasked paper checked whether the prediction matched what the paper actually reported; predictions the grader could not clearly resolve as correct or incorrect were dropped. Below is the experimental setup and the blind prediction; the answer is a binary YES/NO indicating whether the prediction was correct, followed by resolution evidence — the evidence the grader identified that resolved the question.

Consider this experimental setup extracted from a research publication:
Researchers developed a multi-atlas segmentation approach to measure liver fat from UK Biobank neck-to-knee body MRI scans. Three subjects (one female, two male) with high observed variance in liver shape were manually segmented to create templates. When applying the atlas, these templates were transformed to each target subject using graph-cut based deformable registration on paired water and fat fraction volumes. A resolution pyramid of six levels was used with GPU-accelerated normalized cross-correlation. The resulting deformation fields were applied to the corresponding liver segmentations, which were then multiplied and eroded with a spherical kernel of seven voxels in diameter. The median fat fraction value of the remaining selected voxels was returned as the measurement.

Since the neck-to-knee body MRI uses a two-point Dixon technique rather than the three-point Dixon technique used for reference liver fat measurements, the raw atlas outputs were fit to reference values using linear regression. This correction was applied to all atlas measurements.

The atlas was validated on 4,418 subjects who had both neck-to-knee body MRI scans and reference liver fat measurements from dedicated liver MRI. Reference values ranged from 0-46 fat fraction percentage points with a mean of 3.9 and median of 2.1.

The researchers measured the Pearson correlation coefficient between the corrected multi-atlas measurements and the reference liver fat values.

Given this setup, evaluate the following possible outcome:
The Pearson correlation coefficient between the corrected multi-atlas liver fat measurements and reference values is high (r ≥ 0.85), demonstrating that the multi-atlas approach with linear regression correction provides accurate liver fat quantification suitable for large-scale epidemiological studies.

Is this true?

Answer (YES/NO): YES